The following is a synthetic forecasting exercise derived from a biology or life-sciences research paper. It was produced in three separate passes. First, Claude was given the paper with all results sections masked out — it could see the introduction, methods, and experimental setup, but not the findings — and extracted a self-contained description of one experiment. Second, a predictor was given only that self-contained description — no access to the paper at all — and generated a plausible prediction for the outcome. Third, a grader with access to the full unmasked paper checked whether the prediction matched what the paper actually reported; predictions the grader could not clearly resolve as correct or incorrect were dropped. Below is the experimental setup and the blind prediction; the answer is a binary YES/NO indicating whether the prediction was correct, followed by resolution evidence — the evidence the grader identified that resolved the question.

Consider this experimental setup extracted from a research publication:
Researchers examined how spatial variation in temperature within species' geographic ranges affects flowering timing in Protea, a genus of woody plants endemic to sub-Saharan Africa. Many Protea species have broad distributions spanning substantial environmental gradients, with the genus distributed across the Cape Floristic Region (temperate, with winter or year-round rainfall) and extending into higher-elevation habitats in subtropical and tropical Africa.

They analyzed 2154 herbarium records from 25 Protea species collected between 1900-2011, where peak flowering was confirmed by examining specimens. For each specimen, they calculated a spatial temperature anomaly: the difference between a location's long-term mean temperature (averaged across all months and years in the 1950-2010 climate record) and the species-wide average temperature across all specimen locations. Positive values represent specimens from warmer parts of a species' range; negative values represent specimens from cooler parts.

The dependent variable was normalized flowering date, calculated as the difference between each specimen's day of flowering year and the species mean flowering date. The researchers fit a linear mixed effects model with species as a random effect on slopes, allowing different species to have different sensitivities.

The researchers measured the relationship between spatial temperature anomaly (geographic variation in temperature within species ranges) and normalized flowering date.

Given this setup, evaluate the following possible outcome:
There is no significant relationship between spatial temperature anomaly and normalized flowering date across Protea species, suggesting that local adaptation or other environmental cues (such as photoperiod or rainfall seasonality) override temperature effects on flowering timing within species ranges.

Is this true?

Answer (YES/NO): NO